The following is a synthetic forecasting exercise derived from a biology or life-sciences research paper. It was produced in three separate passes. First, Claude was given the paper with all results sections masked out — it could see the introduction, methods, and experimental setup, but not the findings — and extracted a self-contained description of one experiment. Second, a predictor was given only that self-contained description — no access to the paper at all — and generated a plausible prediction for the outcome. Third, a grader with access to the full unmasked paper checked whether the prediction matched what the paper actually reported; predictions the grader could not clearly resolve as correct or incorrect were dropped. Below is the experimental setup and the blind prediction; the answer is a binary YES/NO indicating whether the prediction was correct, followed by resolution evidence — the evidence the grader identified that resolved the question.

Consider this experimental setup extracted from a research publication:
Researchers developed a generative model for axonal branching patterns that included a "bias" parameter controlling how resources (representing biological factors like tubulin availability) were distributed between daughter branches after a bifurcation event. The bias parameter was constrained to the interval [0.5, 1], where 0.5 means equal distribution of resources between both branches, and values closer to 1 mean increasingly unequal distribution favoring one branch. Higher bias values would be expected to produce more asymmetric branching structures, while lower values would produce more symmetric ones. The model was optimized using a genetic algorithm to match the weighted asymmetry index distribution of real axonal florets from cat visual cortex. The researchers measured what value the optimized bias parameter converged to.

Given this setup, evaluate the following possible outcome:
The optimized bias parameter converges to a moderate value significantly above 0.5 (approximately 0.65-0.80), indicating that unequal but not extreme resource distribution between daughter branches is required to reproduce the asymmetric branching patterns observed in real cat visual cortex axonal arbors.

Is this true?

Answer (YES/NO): NO